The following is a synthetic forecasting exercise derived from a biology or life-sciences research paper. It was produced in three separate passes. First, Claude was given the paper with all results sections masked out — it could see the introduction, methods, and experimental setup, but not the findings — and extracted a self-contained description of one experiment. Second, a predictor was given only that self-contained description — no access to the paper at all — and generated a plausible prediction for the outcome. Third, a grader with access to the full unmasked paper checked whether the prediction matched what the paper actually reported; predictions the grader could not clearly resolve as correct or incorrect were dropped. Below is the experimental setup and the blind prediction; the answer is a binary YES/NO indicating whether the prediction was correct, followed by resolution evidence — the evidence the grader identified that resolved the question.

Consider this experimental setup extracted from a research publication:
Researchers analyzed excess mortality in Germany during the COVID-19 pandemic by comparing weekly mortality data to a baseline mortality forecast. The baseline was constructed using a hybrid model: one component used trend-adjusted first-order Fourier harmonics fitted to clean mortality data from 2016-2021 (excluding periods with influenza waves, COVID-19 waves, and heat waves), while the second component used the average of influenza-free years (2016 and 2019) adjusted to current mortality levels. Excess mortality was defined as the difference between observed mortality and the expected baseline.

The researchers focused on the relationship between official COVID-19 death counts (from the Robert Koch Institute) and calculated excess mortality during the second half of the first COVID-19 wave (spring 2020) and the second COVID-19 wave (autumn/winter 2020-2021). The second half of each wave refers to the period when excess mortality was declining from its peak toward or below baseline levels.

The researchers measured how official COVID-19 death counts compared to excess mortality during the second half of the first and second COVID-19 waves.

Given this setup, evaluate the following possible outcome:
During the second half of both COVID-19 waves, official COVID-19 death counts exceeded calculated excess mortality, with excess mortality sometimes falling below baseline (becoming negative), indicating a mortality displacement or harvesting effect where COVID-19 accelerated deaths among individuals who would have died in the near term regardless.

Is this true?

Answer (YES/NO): YES